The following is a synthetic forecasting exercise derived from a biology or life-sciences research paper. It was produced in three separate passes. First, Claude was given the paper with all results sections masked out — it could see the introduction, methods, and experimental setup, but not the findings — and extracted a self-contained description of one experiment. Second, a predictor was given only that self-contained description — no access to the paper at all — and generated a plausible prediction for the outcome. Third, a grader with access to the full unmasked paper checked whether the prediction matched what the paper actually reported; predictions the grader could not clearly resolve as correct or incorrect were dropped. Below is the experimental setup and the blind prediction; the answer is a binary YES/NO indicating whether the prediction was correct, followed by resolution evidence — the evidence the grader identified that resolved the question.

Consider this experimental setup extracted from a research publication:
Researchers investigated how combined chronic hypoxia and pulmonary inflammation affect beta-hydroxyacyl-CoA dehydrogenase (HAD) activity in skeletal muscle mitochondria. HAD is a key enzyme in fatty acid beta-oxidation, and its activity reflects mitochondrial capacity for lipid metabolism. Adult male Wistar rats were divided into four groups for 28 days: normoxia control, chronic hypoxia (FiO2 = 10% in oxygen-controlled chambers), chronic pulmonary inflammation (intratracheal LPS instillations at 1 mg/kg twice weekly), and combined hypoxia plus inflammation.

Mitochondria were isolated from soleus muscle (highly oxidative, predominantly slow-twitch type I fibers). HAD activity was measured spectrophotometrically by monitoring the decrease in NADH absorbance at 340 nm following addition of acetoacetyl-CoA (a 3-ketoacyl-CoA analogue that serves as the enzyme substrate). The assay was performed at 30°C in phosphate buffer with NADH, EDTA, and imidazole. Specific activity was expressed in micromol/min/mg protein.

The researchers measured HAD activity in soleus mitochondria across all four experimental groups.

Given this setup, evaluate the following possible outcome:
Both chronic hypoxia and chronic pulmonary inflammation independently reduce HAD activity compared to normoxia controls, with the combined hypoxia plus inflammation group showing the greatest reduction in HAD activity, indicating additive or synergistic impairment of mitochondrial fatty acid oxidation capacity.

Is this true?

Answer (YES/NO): NO